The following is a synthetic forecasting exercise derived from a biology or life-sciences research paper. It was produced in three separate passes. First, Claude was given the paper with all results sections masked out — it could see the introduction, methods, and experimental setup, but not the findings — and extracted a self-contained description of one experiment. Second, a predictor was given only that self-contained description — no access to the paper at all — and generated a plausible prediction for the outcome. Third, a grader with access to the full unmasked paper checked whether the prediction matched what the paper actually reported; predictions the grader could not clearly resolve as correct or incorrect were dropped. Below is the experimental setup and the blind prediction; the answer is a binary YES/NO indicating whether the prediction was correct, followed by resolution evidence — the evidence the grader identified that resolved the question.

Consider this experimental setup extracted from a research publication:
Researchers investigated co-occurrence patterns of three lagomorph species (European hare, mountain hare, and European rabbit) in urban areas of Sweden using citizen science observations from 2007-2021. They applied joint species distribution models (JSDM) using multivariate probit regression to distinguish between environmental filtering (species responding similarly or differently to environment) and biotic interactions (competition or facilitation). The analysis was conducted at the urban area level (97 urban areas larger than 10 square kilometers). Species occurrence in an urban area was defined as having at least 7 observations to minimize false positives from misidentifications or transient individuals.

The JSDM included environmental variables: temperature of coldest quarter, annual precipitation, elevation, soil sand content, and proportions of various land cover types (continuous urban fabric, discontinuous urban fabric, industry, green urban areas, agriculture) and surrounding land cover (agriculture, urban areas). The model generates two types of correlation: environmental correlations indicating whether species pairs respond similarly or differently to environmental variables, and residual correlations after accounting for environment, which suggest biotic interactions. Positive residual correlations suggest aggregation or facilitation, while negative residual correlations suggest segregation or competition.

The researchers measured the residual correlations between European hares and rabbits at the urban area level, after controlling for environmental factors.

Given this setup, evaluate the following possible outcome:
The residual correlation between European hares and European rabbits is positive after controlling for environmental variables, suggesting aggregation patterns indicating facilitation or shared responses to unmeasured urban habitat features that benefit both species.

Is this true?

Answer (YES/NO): YES